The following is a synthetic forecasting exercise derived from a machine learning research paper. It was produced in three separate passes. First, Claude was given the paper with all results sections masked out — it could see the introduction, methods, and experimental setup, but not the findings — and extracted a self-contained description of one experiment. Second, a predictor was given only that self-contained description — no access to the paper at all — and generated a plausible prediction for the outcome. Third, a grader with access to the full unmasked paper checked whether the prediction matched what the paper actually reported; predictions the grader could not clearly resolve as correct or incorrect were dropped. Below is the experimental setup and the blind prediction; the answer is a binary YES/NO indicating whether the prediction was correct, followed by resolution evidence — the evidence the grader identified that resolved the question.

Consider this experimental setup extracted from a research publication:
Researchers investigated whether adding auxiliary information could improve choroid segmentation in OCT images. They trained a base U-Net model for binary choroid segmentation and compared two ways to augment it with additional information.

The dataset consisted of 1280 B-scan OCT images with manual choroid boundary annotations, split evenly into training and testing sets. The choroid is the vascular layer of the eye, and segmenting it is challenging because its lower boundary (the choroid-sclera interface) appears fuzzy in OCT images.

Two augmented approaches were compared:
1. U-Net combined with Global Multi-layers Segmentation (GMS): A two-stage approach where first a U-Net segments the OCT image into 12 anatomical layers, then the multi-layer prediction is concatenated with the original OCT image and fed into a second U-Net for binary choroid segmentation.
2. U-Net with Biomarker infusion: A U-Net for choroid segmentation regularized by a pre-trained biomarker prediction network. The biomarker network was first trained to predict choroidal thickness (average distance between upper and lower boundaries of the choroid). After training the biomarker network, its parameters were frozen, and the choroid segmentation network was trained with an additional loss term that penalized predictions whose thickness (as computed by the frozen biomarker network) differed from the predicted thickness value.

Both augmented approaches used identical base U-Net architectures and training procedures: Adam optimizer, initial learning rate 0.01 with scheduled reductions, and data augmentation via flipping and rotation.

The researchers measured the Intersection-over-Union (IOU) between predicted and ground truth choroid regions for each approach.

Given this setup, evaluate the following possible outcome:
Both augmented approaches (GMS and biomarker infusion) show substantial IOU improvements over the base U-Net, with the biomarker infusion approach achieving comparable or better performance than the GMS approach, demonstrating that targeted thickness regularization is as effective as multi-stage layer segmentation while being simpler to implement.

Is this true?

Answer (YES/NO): YES